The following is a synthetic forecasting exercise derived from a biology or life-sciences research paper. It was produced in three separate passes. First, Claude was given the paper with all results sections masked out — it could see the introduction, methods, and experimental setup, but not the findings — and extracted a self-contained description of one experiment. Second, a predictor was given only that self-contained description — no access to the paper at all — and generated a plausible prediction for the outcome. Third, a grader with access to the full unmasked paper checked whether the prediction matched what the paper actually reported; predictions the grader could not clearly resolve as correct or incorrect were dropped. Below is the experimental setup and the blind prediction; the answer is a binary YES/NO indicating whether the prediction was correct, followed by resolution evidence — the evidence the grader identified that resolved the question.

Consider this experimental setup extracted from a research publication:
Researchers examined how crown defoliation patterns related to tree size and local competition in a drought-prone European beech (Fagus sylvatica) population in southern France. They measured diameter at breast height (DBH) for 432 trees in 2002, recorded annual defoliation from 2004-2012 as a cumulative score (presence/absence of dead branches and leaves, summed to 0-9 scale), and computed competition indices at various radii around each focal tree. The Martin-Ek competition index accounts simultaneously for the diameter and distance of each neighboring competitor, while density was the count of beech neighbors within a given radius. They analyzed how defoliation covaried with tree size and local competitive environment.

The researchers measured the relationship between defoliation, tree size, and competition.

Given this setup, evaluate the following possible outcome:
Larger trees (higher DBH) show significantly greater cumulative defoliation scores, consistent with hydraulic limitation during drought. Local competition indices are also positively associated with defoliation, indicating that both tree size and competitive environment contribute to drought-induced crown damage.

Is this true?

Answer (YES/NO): NO